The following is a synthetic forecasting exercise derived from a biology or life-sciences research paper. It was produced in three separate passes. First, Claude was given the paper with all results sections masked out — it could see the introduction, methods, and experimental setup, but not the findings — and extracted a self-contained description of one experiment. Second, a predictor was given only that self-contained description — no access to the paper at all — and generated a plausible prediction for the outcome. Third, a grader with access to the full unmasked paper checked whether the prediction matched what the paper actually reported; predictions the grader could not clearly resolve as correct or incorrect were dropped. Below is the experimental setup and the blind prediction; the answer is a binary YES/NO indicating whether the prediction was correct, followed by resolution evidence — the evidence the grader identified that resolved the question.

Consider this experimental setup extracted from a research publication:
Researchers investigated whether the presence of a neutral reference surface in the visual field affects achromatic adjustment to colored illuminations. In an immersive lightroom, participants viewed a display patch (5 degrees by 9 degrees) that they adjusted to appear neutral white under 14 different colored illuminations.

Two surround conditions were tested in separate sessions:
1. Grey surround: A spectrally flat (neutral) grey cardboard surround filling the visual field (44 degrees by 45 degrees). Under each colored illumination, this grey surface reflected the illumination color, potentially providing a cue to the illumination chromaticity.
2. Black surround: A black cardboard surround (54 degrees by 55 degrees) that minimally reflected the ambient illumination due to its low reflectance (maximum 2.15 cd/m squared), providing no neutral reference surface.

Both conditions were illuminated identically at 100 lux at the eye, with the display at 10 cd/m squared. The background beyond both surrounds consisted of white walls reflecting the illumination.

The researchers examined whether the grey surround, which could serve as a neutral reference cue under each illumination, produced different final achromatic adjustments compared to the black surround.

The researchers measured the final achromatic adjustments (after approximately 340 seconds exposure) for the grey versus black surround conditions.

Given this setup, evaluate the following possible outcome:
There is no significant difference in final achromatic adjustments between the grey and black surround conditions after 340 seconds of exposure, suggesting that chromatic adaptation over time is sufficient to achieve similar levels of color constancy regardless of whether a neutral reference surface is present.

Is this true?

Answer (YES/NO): NO